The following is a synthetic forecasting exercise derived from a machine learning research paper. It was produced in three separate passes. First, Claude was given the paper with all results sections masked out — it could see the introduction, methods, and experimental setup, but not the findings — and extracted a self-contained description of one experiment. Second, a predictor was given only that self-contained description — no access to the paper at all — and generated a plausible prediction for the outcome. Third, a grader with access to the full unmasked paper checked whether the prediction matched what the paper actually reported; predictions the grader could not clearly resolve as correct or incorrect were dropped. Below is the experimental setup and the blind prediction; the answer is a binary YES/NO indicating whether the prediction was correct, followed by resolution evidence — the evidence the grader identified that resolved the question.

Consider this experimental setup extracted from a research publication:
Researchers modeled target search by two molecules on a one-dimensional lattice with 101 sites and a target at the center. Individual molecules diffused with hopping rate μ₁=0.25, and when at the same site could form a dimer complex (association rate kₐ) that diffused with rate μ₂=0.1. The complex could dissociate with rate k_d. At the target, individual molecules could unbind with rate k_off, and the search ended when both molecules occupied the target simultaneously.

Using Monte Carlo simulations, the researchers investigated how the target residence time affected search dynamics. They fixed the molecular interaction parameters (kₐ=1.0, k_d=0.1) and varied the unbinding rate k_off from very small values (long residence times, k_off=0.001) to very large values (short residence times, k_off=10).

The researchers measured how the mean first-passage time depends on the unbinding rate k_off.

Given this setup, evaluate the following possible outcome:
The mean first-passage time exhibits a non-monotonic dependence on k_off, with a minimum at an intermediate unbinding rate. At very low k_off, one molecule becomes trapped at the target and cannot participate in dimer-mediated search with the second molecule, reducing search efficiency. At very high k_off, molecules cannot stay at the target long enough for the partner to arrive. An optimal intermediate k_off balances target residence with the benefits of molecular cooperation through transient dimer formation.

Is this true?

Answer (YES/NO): NO